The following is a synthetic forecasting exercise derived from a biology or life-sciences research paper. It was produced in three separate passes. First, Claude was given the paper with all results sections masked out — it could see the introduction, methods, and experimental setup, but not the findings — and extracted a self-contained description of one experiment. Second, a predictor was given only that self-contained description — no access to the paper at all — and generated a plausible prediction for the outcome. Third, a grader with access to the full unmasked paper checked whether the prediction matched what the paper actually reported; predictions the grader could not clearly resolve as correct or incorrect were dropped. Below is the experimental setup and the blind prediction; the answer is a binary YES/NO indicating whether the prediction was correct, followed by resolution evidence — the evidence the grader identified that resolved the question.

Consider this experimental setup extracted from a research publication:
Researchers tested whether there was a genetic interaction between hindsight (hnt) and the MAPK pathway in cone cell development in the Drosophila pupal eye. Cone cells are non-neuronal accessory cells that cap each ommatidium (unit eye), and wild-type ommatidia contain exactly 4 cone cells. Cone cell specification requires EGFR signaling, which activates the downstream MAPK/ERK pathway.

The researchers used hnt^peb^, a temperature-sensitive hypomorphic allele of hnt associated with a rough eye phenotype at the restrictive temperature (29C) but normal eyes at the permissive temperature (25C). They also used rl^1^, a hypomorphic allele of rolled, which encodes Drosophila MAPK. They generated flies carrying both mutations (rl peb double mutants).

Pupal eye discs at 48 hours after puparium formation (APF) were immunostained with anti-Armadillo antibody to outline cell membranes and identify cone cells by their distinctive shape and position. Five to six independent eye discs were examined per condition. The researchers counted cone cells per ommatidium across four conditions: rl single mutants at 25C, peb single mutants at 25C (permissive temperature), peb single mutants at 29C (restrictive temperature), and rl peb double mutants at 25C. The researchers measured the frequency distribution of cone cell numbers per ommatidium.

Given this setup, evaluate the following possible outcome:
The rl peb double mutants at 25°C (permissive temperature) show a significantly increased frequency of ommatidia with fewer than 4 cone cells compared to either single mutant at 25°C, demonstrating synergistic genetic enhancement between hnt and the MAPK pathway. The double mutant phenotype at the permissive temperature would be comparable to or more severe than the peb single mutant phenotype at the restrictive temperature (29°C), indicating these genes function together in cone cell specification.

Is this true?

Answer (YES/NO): YES